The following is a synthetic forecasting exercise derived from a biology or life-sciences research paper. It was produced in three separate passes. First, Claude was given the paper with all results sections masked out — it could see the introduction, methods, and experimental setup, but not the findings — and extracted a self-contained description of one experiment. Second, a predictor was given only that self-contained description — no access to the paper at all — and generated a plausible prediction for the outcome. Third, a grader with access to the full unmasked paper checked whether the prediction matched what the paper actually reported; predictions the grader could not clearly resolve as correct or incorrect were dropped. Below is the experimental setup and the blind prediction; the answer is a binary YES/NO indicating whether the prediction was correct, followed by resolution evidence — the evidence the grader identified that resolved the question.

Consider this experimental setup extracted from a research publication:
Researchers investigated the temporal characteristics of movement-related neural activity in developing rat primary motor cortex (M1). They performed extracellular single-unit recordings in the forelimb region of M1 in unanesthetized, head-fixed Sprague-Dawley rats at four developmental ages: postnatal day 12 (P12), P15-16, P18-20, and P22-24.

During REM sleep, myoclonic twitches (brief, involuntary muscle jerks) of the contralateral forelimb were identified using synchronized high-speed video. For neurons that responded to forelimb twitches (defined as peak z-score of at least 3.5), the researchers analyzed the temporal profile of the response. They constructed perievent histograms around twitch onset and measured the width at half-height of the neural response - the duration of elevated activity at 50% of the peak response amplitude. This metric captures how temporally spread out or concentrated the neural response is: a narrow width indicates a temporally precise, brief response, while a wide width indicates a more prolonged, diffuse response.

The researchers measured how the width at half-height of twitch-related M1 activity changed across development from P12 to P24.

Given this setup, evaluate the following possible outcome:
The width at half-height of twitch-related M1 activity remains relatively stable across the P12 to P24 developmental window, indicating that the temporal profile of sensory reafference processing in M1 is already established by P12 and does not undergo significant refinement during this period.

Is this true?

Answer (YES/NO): NO